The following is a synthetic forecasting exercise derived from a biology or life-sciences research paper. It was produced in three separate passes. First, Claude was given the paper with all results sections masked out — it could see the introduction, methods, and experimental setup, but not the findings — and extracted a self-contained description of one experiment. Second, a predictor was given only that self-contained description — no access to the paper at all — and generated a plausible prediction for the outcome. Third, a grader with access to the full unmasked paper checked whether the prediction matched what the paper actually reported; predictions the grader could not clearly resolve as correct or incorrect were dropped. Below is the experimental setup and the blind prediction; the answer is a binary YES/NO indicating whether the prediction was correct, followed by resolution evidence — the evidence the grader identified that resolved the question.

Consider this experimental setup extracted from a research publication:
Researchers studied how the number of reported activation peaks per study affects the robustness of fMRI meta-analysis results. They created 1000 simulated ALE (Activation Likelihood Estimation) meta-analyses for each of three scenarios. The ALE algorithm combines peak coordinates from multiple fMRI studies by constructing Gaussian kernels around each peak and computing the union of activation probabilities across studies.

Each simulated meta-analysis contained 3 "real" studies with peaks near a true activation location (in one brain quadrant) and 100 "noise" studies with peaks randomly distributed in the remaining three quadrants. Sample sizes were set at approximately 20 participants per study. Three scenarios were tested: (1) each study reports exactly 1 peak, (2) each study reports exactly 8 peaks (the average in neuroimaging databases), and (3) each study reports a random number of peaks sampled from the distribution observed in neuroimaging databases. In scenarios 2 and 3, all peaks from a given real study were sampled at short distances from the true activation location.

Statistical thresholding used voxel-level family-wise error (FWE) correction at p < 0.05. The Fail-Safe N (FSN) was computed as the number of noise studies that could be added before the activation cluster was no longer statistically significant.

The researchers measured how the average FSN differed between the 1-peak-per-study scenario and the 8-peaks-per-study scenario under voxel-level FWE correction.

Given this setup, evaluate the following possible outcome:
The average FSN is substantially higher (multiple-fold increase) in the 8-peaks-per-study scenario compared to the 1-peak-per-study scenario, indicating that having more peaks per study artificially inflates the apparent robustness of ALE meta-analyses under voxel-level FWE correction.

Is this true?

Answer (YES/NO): NO